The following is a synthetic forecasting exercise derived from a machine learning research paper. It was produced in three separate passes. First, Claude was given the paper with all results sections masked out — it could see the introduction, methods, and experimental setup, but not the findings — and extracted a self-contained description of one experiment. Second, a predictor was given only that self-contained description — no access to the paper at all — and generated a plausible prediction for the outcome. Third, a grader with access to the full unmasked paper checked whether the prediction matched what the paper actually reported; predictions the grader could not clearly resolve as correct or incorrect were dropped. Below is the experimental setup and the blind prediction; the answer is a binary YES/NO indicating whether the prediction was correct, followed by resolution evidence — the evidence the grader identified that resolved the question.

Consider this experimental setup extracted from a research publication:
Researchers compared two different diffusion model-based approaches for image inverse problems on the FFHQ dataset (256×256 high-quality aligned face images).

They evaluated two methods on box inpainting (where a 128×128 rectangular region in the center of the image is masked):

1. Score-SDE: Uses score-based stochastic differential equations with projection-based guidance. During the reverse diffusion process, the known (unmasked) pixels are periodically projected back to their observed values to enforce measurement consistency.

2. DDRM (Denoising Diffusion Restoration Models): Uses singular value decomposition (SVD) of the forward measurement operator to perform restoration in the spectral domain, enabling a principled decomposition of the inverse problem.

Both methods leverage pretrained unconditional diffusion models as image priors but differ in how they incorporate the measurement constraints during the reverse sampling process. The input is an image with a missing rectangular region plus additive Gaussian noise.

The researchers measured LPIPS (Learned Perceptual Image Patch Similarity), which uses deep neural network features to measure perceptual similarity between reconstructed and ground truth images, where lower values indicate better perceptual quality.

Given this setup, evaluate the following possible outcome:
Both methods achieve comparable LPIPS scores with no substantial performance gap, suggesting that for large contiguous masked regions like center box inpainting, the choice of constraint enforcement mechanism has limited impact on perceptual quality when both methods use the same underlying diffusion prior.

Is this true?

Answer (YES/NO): NO